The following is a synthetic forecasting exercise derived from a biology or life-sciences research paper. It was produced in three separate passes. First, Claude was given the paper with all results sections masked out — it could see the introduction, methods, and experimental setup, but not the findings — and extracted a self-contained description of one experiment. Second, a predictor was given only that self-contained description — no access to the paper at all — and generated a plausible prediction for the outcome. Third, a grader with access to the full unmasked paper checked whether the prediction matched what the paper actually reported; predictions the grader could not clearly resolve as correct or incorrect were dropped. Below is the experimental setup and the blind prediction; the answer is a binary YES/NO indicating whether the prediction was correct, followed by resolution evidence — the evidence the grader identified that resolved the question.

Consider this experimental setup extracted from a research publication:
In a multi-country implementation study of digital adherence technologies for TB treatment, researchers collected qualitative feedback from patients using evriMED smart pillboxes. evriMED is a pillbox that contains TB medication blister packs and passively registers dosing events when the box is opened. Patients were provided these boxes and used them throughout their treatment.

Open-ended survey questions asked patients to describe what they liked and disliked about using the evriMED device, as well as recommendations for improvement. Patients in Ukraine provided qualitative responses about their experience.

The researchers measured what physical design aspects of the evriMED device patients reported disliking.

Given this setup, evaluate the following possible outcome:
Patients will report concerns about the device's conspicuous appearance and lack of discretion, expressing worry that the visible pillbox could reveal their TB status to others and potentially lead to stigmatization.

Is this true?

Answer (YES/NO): NO